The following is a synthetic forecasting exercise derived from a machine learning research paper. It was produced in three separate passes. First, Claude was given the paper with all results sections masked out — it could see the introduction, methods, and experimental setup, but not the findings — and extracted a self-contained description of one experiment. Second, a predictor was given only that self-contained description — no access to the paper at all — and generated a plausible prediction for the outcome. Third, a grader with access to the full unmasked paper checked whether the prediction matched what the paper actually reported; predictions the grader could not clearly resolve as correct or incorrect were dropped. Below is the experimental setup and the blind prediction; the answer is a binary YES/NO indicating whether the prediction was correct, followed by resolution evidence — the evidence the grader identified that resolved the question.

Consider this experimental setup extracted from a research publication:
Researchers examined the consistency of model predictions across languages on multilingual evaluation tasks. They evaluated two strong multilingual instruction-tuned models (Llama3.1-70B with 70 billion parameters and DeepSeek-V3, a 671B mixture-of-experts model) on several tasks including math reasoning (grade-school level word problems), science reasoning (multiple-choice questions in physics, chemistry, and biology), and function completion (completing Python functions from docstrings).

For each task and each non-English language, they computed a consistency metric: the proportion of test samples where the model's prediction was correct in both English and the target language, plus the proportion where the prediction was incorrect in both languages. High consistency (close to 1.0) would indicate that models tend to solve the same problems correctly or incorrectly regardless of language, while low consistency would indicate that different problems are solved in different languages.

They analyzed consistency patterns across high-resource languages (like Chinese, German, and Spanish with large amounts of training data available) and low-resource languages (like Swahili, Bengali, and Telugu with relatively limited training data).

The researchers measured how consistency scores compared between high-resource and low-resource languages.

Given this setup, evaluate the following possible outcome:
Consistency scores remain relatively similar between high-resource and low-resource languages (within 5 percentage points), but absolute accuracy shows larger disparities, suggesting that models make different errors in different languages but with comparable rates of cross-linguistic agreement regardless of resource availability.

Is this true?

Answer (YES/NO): NO